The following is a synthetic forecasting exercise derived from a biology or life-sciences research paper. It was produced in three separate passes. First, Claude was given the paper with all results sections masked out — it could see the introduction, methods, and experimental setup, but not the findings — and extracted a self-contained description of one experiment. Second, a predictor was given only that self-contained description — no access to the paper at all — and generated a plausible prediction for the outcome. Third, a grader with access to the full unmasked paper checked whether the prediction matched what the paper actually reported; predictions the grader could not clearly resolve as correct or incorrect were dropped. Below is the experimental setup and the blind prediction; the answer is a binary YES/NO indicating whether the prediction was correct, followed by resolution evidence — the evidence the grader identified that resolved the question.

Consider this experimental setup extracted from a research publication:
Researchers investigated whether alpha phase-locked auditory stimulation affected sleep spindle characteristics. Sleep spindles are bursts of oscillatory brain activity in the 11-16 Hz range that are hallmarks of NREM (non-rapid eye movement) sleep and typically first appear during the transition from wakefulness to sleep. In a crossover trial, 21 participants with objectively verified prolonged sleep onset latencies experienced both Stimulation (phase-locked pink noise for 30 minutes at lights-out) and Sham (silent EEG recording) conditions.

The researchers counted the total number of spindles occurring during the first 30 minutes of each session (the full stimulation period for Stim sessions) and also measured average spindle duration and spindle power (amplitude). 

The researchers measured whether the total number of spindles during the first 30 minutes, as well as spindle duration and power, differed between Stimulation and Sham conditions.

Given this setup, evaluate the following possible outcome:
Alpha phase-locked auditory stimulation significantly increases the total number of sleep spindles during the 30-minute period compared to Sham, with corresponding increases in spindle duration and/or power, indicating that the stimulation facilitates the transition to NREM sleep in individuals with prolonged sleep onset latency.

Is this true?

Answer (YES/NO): NO